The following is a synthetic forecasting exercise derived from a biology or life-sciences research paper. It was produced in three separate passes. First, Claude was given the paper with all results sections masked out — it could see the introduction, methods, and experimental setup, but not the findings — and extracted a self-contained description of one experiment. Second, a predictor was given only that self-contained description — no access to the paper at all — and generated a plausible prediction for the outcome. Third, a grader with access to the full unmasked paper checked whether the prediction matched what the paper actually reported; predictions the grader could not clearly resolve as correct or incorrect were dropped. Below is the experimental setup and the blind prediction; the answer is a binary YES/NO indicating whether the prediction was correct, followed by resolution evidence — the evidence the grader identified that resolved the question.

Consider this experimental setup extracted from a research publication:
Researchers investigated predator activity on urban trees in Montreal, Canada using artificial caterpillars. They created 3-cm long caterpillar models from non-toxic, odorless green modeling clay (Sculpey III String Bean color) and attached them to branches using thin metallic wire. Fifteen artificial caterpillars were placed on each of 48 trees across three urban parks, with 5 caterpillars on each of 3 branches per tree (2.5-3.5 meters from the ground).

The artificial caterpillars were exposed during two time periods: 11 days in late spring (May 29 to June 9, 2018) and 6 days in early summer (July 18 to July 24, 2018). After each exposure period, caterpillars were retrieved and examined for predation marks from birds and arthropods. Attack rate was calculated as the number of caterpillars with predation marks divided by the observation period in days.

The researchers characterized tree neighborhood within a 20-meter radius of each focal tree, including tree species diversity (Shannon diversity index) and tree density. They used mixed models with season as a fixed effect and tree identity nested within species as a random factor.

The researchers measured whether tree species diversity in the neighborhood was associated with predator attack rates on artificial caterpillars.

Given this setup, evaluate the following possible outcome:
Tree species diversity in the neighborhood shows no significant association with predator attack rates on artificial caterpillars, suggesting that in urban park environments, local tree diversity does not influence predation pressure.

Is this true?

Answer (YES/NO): YES